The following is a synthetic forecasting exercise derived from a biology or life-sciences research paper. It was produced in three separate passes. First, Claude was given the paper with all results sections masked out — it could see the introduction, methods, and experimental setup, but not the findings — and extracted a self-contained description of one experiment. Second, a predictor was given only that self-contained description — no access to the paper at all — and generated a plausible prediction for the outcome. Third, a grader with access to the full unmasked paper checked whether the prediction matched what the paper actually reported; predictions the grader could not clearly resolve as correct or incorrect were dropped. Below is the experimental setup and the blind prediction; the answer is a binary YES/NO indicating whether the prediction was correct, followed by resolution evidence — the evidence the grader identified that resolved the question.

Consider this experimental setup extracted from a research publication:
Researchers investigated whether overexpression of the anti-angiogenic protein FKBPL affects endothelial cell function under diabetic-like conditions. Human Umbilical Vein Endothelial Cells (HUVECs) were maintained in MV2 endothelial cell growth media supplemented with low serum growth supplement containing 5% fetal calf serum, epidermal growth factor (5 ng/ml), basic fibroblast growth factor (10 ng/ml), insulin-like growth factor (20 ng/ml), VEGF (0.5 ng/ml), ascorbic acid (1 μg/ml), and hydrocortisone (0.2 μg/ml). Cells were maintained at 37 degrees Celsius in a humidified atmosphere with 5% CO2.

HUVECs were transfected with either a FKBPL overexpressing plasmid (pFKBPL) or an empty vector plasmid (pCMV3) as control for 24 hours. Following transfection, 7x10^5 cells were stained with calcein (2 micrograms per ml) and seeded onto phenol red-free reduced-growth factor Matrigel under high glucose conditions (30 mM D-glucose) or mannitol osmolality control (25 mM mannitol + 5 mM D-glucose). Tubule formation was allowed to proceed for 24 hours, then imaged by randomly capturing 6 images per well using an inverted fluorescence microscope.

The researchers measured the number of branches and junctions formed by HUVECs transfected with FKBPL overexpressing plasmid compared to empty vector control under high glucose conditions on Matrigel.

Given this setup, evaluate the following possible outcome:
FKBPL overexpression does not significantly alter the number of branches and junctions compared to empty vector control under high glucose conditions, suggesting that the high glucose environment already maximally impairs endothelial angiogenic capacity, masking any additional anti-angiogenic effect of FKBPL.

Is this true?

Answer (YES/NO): NO